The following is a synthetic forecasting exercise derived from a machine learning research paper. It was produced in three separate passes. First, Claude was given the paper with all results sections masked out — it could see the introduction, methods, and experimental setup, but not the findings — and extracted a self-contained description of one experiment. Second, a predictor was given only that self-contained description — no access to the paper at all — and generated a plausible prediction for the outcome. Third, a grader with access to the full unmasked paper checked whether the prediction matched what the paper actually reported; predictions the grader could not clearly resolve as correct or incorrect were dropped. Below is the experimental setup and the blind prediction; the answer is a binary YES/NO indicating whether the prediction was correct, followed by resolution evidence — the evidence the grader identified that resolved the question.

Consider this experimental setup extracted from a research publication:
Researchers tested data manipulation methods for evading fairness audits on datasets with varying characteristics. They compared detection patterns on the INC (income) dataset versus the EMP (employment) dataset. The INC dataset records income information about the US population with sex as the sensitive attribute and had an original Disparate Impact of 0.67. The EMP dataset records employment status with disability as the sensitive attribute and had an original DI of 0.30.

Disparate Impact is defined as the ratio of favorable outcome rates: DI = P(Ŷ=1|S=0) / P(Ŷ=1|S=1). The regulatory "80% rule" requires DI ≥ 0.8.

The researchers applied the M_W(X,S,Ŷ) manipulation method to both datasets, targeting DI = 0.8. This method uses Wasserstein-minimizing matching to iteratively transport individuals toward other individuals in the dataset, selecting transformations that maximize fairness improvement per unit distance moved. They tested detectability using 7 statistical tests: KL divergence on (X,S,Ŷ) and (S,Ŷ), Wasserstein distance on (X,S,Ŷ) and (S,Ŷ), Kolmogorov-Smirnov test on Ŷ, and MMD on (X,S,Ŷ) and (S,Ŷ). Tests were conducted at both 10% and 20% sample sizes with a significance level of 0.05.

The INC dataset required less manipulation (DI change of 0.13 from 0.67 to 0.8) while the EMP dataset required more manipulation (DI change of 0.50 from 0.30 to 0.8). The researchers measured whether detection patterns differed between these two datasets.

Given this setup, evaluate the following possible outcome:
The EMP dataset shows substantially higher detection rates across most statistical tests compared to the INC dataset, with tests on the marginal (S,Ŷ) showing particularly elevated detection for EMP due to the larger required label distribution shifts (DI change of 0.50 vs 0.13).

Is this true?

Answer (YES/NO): YES